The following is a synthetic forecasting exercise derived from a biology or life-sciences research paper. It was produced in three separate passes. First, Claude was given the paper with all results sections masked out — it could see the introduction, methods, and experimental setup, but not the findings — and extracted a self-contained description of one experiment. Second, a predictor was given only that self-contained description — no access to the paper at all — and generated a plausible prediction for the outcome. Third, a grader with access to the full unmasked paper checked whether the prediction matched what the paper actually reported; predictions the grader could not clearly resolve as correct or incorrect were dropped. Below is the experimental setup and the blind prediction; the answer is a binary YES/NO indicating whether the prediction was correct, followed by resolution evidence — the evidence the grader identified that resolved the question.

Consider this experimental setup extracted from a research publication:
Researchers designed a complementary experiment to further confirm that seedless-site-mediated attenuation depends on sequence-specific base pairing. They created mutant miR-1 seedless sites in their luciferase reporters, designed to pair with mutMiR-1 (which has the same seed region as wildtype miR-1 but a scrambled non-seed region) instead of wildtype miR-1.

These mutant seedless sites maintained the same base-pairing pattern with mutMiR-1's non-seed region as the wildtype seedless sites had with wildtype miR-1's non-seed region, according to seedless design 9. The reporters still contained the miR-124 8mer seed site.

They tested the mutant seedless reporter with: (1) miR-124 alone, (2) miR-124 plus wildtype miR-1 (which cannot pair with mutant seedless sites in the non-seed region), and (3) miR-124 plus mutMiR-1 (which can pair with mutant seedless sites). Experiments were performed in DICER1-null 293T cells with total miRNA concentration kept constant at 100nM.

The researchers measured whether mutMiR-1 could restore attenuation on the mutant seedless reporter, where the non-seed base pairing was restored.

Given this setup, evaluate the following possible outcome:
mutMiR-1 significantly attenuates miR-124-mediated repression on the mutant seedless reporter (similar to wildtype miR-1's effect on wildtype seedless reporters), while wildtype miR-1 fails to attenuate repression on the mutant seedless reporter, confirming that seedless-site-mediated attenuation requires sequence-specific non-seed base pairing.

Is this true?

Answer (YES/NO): YES